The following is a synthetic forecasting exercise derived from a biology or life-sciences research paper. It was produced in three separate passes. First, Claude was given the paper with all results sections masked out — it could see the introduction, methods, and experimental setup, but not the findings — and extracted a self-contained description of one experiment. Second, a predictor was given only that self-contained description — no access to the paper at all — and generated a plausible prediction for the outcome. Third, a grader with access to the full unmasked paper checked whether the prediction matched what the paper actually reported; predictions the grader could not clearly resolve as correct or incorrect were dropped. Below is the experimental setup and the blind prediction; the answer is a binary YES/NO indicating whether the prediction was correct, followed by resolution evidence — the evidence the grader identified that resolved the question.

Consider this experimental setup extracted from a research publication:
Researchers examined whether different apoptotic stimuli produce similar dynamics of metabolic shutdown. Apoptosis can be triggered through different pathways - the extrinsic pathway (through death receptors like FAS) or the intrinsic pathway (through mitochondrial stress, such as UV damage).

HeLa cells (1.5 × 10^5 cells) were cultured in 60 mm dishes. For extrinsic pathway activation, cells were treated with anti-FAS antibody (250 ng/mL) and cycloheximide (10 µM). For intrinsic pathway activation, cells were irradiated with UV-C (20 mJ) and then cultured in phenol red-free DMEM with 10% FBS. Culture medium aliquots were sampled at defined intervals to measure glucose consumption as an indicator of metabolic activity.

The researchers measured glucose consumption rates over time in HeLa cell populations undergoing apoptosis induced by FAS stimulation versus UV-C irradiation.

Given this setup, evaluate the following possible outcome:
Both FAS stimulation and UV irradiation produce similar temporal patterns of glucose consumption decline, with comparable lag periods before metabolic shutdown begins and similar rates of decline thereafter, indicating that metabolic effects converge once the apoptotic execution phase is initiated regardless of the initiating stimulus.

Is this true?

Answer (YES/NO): YES